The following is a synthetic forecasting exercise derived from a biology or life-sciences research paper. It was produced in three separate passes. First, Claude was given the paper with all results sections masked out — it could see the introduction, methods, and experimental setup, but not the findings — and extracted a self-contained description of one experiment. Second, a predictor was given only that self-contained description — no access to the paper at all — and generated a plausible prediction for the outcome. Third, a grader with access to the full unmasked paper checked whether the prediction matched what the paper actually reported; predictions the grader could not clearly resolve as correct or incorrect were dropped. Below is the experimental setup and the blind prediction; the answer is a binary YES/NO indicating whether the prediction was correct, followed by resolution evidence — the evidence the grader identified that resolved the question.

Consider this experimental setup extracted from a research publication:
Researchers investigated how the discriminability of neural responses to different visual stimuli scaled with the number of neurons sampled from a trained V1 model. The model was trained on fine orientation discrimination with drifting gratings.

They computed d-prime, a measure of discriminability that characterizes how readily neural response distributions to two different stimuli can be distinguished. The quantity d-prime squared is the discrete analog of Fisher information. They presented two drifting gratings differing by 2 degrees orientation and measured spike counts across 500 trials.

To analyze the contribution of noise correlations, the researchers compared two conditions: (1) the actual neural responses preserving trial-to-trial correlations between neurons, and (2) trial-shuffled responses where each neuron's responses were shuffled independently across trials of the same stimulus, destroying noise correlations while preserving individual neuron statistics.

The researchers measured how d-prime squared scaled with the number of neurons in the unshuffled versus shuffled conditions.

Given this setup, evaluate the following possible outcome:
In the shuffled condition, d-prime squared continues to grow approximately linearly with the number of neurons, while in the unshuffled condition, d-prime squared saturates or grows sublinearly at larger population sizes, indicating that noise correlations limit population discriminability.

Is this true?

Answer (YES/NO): YES